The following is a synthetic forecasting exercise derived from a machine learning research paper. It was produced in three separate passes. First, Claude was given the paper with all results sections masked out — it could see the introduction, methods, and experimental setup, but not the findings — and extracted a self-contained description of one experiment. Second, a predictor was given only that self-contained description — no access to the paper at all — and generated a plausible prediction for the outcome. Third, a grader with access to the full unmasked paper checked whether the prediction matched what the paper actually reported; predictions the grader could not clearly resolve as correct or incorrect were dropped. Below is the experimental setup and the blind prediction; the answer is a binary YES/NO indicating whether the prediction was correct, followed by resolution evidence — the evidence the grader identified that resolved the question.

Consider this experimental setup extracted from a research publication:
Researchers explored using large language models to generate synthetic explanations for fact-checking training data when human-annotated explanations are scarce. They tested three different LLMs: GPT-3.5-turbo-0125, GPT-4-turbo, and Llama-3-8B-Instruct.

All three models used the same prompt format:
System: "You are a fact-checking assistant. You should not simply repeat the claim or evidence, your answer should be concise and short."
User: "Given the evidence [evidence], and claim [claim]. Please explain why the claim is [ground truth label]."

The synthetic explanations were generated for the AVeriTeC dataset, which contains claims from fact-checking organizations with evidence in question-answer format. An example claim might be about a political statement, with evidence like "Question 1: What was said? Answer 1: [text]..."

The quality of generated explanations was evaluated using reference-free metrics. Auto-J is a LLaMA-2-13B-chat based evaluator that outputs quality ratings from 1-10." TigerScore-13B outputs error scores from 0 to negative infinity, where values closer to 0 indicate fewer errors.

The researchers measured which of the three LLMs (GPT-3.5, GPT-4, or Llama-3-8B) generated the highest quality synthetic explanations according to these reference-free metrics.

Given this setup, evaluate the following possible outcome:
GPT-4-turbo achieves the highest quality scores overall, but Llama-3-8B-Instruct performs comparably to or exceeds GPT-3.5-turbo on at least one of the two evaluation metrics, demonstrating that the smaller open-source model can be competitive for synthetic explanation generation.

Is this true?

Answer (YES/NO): NO